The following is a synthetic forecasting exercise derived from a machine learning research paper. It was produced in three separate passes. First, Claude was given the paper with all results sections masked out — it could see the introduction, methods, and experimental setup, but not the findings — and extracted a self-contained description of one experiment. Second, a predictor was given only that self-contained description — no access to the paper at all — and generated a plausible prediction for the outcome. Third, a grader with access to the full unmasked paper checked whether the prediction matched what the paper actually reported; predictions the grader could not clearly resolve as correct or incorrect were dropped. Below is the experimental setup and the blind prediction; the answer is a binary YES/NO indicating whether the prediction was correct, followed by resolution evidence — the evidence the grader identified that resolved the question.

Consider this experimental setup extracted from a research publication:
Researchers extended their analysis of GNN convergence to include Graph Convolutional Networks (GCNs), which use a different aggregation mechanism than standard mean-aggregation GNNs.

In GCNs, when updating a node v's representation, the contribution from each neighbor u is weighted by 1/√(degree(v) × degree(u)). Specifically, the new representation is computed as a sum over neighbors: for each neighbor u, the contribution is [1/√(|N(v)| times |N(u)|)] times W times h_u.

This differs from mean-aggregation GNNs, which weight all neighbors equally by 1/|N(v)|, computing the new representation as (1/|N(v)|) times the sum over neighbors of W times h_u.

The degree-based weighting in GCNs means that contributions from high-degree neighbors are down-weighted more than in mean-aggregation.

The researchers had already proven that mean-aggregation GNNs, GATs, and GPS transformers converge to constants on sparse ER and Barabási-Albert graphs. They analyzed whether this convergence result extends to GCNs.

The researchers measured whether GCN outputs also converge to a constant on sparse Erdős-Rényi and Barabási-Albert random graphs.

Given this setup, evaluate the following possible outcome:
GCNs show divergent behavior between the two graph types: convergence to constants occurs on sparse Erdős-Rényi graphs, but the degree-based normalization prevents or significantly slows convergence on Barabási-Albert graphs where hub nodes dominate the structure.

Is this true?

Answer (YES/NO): NO